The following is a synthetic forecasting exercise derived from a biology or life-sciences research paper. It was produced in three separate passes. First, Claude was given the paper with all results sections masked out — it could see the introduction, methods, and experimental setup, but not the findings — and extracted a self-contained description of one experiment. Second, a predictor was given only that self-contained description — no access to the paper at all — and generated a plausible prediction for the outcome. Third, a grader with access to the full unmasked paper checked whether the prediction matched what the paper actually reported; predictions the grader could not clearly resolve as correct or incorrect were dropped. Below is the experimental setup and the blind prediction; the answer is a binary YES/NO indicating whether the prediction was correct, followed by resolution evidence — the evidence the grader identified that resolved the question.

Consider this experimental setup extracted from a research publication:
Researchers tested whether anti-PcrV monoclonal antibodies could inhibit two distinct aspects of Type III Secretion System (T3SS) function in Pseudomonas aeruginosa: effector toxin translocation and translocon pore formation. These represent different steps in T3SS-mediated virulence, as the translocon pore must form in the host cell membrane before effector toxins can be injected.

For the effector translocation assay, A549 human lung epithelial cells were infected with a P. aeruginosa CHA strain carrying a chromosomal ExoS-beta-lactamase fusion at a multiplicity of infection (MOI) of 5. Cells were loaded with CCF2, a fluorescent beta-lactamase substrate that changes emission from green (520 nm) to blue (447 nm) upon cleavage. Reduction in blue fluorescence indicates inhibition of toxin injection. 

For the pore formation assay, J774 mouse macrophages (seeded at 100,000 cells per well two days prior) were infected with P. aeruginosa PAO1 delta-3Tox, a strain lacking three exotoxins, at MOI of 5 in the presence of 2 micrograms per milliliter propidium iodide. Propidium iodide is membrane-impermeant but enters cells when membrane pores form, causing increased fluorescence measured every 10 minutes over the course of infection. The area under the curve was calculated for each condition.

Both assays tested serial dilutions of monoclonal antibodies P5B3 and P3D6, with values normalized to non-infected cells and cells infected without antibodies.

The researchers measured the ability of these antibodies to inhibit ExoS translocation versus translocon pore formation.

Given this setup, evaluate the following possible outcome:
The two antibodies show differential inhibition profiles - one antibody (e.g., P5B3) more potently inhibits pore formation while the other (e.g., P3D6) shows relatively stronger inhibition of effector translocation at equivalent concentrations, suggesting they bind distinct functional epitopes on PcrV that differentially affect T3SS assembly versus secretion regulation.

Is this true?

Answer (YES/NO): NO